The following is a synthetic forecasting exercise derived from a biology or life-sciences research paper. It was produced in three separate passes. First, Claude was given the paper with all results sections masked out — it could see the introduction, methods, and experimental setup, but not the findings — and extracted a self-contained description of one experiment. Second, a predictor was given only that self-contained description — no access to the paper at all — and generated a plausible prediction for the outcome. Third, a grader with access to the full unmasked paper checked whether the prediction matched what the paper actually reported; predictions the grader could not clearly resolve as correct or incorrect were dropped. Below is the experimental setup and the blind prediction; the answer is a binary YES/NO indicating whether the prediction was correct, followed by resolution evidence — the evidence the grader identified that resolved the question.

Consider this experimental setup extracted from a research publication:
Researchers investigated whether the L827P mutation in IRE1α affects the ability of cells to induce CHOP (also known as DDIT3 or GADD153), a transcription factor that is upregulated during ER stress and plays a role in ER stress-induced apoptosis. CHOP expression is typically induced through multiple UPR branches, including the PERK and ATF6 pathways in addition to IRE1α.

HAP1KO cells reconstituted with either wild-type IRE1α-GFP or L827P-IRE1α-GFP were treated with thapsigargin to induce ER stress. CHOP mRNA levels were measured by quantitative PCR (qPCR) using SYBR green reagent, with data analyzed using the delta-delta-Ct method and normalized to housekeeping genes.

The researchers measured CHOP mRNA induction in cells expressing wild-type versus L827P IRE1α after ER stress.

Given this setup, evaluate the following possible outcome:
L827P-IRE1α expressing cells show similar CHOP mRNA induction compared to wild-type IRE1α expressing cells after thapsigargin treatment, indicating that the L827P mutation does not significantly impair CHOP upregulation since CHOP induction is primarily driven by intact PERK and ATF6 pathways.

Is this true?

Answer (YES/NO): YES